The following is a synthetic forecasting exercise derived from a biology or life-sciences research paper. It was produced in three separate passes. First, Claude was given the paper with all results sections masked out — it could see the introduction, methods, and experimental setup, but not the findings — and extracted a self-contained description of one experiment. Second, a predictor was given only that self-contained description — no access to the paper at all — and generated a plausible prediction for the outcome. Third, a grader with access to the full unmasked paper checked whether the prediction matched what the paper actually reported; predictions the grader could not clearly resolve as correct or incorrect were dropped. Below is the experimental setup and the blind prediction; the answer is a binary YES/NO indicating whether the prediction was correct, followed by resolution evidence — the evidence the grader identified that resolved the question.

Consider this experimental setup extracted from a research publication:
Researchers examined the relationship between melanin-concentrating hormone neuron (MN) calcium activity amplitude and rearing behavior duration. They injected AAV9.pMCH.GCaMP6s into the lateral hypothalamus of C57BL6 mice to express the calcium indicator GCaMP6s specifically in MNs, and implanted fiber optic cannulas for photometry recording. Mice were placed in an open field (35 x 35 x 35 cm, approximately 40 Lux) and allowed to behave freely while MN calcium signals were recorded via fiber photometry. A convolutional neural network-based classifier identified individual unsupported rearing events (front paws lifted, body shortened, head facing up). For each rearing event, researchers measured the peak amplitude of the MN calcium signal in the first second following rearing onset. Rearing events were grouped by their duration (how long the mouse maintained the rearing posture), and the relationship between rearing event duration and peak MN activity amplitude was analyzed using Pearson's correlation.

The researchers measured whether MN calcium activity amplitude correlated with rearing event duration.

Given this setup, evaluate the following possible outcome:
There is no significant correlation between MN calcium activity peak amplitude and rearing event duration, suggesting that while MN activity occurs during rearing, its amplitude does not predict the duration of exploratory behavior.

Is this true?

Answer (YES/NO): NO